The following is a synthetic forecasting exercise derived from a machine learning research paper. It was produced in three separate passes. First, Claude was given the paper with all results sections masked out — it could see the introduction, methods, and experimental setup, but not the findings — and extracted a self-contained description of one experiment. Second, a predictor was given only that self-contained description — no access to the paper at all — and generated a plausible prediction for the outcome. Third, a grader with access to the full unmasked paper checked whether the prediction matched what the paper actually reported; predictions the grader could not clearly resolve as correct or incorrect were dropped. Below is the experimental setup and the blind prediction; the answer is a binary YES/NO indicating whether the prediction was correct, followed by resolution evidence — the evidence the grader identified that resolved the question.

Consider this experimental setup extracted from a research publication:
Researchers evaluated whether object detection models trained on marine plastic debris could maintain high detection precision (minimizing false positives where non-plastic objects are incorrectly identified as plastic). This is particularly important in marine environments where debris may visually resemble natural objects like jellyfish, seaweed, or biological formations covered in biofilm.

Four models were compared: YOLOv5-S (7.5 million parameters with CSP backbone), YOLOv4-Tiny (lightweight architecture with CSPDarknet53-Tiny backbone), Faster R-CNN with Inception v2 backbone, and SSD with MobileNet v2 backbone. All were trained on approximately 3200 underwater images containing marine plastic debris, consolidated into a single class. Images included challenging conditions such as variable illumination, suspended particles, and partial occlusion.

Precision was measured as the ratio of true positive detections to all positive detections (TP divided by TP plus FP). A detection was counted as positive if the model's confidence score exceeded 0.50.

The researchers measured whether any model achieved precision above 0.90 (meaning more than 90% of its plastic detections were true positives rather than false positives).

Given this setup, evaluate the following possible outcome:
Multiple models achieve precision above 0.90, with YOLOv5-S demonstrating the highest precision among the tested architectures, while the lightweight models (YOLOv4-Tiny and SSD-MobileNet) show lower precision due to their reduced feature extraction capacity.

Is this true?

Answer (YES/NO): NO